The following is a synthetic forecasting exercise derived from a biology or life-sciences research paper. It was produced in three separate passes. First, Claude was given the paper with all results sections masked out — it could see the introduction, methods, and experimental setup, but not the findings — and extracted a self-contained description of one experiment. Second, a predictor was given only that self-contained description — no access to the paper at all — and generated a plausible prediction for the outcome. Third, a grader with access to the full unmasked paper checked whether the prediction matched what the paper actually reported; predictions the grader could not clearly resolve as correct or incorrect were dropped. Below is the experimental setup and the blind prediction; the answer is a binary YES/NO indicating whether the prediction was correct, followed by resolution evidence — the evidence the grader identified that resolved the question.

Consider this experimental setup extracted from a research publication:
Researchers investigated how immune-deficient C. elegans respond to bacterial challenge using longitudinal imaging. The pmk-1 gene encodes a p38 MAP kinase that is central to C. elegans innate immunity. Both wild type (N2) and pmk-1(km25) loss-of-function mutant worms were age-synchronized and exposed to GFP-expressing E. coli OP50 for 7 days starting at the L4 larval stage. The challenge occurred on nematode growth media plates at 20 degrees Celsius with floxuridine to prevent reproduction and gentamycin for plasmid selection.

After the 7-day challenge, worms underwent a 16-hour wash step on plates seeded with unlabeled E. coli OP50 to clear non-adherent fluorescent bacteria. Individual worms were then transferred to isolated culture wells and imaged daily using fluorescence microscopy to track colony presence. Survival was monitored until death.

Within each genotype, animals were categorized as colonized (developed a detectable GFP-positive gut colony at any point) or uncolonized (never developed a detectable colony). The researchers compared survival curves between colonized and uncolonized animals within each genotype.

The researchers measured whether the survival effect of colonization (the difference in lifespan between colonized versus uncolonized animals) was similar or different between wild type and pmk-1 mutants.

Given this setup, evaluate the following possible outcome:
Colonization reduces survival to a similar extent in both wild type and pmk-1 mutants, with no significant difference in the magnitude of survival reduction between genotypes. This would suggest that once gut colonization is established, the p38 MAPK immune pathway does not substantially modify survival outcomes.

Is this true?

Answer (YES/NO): YES